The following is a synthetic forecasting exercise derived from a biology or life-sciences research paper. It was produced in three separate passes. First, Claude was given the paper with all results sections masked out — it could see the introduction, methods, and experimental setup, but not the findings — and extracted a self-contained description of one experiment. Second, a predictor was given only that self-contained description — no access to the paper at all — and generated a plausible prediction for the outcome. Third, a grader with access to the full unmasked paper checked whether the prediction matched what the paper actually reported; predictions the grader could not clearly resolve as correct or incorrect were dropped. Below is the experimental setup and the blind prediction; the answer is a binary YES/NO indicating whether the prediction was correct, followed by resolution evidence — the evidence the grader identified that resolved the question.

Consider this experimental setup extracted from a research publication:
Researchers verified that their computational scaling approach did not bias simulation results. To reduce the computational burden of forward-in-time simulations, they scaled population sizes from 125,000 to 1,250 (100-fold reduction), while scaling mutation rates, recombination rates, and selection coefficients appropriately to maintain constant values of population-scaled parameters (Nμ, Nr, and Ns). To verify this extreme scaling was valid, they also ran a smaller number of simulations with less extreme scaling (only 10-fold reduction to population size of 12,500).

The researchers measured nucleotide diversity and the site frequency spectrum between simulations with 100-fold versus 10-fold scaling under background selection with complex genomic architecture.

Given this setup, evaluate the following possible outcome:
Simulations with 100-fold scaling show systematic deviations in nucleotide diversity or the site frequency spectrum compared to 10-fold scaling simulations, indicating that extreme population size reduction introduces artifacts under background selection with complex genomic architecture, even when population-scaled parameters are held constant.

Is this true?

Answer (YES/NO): NO